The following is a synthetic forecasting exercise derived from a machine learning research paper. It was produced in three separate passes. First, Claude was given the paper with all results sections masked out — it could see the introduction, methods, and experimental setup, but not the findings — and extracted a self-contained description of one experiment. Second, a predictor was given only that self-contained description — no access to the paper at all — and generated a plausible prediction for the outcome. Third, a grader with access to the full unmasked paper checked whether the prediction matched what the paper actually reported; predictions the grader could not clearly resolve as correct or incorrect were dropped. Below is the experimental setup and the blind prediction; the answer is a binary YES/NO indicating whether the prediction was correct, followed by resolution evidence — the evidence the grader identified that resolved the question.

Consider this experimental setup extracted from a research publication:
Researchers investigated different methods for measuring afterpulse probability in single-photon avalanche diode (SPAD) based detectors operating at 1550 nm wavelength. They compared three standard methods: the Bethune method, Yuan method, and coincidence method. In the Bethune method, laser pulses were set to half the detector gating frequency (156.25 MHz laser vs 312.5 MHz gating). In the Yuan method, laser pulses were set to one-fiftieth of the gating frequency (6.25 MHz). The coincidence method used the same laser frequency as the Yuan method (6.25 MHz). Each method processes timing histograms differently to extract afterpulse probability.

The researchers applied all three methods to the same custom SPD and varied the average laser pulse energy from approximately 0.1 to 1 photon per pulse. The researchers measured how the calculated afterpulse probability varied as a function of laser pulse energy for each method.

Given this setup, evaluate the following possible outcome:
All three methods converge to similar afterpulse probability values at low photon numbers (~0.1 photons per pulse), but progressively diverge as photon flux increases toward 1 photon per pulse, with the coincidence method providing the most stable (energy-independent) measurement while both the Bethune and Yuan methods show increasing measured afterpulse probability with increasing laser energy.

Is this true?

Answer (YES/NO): NO